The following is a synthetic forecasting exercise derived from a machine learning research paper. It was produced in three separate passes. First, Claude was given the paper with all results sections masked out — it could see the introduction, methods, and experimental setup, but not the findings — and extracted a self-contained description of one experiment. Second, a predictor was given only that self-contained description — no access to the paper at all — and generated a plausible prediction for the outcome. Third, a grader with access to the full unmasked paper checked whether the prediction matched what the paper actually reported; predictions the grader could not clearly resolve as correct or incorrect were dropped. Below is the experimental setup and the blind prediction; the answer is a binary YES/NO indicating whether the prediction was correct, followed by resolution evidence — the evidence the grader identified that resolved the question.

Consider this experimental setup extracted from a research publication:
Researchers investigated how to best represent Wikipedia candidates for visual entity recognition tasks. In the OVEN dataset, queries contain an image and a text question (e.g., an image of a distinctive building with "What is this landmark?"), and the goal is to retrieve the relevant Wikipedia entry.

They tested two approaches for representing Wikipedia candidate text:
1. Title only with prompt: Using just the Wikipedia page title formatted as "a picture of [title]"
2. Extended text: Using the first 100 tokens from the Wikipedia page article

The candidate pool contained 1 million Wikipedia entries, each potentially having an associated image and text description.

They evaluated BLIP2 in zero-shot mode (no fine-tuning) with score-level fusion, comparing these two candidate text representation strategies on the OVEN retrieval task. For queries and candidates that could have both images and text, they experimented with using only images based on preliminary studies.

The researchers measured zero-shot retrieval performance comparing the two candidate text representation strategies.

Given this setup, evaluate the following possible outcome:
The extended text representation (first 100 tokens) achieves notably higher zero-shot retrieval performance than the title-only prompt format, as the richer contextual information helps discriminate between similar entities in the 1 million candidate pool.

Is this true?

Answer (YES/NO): NO